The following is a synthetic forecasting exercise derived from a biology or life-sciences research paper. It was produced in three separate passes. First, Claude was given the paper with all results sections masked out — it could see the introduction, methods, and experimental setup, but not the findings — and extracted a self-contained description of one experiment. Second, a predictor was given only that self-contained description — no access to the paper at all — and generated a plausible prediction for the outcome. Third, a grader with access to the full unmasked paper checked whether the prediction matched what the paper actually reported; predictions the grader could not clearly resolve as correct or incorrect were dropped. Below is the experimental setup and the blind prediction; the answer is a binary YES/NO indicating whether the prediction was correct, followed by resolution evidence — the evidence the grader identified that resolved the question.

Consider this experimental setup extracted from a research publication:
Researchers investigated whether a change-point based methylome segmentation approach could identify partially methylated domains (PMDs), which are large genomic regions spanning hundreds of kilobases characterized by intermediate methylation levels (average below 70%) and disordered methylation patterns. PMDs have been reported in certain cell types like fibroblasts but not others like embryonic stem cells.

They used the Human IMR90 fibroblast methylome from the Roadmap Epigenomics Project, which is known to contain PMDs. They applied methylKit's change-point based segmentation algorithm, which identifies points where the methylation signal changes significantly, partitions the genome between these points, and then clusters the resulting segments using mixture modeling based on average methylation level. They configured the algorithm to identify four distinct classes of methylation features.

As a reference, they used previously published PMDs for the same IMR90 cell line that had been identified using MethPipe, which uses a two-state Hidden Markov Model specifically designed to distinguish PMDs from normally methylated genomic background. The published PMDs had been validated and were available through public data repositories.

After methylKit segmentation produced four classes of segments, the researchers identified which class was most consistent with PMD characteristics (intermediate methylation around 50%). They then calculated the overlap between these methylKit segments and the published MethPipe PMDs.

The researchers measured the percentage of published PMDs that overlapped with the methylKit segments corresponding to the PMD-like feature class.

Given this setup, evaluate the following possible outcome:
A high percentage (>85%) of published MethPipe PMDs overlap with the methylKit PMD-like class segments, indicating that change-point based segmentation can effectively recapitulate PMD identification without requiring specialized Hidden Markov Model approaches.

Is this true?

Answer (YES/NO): YES